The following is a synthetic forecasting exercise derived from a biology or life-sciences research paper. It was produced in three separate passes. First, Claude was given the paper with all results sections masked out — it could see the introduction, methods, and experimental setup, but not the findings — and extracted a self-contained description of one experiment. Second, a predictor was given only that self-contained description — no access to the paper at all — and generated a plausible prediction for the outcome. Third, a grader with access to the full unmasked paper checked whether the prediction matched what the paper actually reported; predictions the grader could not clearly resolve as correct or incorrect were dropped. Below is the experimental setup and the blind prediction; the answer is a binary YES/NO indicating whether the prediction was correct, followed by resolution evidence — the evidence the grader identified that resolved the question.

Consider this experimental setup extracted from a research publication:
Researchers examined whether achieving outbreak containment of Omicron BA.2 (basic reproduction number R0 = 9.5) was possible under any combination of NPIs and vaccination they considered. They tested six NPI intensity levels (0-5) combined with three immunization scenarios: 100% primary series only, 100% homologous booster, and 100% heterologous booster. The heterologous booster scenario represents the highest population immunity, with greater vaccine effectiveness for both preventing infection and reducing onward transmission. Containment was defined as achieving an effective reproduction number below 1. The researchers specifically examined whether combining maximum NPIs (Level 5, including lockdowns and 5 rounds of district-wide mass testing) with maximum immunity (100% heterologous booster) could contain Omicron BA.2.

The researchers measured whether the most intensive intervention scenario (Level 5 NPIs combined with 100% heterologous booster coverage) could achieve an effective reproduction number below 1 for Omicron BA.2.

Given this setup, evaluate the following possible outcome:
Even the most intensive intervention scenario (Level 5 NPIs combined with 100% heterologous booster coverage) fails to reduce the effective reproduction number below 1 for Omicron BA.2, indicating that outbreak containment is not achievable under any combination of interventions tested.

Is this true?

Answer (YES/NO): NO